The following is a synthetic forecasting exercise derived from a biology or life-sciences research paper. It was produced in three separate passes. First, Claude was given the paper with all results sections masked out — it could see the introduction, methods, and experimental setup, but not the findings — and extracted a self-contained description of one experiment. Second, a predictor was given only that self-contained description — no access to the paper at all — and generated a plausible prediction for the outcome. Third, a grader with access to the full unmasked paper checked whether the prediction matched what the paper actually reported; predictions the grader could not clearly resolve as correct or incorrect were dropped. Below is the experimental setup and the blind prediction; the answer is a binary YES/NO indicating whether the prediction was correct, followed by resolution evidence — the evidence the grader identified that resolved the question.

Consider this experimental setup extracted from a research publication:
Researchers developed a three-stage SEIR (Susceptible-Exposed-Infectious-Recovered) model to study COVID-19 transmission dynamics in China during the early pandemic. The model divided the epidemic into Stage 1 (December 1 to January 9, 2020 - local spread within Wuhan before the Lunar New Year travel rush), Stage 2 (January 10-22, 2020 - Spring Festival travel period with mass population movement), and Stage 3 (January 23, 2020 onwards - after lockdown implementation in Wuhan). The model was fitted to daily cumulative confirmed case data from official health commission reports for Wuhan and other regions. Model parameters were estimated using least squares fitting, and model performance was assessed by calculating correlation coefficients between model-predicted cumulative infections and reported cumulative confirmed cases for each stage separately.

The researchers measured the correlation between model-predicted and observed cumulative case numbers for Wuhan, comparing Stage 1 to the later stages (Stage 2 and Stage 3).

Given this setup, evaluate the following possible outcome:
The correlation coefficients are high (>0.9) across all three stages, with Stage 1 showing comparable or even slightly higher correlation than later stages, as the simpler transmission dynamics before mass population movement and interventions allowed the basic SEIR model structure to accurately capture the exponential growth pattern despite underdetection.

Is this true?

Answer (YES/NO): NO